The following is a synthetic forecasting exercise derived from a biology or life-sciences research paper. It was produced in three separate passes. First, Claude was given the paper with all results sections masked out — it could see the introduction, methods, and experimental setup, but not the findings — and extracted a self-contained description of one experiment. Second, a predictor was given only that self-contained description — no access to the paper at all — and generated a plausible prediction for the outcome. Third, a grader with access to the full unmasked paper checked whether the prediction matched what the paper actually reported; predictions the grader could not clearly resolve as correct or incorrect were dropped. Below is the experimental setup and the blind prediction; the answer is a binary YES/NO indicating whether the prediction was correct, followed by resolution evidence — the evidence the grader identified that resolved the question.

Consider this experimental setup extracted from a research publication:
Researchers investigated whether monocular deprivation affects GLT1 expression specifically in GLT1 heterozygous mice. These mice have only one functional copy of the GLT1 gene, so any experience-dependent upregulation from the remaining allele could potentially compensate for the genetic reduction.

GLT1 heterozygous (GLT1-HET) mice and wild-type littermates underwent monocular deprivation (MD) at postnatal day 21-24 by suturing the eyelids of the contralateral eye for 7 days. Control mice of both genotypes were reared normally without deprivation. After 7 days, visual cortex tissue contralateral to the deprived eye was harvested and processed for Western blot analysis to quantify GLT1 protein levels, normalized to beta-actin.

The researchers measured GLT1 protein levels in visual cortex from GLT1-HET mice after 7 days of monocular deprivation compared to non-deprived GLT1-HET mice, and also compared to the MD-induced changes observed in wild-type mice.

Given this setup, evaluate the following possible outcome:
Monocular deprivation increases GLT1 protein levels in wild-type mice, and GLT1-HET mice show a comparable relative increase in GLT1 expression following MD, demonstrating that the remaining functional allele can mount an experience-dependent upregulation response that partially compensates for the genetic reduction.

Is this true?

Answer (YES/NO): NO